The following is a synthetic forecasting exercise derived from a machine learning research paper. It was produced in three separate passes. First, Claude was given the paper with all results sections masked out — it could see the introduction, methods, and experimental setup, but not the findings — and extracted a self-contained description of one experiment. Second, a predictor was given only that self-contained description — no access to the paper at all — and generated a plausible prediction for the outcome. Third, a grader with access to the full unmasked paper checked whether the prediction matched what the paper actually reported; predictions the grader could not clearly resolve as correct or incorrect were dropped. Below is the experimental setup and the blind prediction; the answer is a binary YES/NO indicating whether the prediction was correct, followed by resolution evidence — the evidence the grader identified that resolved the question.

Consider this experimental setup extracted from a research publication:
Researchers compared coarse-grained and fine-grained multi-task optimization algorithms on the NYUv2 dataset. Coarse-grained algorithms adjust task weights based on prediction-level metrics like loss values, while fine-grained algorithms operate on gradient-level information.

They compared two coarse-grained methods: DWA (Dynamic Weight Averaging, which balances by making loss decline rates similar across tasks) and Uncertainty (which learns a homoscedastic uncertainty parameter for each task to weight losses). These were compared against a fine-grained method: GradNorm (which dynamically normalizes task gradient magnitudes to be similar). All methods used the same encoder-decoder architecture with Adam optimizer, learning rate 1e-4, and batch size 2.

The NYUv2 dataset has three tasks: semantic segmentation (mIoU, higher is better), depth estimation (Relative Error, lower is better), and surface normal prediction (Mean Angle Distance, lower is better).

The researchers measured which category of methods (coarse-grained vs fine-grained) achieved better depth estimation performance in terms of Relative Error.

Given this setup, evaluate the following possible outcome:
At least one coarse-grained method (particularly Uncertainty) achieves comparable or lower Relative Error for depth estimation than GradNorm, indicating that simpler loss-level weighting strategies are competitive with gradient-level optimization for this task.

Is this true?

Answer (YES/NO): NO